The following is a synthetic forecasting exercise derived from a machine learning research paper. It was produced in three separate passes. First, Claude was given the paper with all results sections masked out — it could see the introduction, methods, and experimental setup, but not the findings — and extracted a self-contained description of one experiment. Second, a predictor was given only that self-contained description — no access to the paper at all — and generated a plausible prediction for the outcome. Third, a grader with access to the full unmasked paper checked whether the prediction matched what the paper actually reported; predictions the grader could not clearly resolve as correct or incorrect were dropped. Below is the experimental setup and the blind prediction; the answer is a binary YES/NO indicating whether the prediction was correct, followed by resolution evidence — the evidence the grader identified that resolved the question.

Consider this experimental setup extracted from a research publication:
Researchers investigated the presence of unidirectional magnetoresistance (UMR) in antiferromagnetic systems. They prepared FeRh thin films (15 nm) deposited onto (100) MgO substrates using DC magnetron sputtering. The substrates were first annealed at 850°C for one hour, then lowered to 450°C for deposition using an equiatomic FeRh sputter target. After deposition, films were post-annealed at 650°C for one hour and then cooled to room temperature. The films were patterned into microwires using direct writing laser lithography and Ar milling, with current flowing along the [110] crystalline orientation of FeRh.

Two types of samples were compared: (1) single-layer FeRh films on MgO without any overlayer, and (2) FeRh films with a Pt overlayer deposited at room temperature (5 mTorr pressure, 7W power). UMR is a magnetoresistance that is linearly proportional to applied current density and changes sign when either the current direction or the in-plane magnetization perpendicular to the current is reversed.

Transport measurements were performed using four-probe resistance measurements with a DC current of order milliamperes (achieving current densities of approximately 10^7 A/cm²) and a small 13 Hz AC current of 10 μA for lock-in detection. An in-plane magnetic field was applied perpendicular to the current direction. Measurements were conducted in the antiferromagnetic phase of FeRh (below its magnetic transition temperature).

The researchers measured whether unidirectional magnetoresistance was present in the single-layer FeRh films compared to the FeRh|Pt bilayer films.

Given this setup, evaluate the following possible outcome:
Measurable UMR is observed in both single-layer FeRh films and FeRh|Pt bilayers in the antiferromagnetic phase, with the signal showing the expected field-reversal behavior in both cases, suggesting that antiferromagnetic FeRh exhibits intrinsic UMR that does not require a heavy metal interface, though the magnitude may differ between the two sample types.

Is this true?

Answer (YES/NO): NO